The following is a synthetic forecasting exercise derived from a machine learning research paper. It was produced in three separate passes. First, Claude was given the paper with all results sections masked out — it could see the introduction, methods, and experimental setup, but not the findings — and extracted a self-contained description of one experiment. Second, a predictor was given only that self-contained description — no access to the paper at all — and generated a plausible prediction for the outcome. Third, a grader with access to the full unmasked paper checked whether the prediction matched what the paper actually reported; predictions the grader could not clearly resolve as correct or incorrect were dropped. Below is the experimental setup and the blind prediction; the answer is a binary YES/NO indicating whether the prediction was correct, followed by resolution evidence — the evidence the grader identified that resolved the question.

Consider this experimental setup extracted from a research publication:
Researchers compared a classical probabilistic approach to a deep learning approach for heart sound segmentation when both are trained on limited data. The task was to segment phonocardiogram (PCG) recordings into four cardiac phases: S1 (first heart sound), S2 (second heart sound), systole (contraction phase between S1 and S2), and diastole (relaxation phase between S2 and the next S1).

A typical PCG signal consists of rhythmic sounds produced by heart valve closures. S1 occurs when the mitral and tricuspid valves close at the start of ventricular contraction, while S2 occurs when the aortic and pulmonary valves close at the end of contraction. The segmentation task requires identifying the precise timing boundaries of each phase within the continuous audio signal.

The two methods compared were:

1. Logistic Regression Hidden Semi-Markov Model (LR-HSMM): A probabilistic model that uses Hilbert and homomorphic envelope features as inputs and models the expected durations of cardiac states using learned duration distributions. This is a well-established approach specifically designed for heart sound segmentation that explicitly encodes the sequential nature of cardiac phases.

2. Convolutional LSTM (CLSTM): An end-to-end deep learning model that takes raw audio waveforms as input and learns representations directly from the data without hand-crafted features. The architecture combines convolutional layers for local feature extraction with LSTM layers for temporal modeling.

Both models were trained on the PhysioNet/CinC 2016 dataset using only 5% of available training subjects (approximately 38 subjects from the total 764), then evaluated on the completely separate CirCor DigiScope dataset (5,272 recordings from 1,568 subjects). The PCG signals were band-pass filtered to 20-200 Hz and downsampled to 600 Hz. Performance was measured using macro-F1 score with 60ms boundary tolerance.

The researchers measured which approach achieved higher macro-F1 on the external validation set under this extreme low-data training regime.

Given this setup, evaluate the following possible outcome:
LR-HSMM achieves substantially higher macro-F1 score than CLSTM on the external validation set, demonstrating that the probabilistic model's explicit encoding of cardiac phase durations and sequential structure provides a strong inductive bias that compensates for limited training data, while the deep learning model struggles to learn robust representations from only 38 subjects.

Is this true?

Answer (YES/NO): NO